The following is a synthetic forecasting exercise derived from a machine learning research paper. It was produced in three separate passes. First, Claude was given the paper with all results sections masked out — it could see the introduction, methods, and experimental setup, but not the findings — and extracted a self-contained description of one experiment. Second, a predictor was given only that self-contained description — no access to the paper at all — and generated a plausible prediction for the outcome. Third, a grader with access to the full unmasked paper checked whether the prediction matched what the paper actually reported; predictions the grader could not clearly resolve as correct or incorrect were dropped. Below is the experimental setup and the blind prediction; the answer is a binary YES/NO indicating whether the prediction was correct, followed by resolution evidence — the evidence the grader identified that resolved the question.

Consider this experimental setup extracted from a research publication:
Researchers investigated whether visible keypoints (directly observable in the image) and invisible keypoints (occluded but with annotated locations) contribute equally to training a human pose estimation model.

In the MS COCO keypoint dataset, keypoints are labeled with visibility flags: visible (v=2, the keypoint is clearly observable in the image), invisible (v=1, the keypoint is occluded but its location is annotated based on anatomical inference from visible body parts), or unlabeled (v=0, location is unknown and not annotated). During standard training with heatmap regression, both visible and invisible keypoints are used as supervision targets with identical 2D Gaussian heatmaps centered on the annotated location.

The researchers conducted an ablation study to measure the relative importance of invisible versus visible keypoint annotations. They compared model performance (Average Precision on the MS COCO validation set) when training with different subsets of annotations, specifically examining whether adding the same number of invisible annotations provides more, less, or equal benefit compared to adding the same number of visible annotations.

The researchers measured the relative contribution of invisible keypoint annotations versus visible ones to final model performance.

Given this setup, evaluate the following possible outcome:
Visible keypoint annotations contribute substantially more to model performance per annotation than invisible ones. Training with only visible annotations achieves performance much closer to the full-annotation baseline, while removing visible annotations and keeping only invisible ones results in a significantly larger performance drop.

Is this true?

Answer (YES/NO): NO